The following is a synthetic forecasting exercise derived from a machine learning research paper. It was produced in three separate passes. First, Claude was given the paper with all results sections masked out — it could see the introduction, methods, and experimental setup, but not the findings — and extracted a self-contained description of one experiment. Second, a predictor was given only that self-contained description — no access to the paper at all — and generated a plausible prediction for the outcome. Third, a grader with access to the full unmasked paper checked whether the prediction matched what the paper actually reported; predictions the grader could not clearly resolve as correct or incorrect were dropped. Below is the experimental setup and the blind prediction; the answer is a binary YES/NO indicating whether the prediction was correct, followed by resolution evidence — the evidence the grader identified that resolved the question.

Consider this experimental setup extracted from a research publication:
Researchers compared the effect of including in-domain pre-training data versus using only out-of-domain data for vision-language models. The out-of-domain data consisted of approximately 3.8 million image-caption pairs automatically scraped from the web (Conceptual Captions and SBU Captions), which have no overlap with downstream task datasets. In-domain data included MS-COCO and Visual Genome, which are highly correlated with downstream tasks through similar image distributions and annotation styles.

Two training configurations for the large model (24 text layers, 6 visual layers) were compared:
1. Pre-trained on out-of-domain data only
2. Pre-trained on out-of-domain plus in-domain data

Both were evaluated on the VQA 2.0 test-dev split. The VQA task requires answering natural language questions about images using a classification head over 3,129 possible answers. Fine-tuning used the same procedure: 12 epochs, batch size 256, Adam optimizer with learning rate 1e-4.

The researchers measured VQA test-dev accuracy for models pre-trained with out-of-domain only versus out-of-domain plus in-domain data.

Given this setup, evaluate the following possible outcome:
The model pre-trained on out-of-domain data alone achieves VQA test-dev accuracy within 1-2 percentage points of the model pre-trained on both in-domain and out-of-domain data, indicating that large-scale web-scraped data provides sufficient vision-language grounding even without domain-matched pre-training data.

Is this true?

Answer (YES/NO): YES